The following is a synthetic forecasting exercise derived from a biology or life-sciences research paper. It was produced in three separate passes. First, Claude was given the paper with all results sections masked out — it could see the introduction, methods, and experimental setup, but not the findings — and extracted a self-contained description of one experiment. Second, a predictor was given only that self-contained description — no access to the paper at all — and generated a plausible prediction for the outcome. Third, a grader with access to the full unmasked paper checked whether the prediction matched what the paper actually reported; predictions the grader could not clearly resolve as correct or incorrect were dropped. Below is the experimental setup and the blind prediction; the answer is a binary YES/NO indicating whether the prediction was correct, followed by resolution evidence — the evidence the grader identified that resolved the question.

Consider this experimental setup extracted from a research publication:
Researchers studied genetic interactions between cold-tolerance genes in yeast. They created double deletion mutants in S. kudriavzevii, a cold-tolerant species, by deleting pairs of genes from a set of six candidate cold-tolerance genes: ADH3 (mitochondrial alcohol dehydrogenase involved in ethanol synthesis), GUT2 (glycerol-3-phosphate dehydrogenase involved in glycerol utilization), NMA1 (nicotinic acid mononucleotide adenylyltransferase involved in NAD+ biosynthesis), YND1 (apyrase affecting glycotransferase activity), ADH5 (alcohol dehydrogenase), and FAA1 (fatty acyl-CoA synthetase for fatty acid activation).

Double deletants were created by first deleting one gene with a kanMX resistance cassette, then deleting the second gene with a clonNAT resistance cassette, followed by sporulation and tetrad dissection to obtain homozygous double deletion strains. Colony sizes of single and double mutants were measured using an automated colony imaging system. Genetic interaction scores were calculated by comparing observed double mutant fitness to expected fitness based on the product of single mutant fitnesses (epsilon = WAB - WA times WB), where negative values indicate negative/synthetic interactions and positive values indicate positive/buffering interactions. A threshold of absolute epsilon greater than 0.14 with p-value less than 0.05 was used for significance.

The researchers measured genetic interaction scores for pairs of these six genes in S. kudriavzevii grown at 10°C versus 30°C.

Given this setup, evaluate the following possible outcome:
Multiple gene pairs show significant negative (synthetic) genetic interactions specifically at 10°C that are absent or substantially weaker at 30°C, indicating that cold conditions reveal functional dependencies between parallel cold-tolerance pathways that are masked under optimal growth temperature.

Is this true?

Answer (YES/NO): NO